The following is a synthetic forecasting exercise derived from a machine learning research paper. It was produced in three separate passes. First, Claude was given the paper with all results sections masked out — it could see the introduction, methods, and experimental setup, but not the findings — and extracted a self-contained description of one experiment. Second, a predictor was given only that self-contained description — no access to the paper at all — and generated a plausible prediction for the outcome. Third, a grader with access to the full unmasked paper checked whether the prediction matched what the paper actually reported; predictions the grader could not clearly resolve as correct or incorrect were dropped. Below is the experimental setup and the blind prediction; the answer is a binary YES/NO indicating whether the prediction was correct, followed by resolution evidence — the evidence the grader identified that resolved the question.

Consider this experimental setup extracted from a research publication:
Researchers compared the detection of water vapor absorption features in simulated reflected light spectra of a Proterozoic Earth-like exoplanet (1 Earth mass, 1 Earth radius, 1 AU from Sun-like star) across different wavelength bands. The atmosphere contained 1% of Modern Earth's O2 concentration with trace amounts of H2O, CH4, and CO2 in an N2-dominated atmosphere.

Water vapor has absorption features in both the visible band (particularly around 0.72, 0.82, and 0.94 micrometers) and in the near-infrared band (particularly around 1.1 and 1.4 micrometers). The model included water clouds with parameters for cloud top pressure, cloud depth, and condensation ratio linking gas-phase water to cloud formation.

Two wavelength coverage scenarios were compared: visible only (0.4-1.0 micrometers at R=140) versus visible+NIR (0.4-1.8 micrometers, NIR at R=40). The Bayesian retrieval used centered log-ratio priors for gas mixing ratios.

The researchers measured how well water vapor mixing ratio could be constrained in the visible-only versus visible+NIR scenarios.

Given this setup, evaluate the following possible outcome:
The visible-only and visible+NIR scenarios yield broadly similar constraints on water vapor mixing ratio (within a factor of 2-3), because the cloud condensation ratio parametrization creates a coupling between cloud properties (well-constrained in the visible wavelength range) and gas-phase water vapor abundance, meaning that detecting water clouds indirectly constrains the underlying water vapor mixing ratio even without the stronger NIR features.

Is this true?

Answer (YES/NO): NO